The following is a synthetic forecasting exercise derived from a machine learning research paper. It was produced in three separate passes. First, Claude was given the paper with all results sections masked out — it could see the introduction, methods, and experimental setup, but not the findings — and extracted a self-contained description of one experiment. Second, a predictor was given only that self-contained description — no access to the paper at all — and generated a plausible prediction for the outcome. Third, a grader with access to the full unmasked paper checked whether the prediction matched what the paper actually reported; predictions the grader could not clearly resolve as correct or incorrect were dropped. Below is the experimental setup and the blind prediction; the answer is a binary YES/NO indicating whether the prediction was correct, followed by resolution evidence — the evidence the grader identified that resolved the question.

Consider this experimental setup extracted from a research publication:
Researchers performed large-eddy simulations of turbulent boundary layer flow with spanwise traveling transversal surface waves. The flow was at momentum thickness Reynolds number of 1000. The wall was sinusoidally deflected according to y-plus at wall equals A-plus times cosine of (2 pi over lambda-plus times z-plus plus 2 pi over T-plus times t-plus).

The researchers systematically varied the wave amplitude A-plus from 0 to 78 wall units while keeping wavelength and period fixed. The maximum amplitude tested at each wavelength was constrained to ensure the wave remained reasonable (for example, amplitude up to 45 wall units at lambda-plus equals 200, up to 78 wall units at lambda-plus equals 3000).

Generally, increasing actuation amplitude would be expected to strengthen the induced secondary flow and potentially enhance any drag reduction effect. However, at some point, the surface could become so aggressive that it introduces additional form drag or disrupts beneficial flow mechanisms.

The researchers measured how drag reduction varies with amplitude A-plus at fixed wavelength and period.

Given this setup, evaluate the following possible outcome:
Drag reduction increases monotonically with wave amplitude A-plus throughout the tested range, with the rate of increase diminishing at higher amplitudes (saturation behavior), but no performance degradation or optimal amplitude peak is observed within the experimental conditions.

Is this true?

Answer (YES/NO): NO